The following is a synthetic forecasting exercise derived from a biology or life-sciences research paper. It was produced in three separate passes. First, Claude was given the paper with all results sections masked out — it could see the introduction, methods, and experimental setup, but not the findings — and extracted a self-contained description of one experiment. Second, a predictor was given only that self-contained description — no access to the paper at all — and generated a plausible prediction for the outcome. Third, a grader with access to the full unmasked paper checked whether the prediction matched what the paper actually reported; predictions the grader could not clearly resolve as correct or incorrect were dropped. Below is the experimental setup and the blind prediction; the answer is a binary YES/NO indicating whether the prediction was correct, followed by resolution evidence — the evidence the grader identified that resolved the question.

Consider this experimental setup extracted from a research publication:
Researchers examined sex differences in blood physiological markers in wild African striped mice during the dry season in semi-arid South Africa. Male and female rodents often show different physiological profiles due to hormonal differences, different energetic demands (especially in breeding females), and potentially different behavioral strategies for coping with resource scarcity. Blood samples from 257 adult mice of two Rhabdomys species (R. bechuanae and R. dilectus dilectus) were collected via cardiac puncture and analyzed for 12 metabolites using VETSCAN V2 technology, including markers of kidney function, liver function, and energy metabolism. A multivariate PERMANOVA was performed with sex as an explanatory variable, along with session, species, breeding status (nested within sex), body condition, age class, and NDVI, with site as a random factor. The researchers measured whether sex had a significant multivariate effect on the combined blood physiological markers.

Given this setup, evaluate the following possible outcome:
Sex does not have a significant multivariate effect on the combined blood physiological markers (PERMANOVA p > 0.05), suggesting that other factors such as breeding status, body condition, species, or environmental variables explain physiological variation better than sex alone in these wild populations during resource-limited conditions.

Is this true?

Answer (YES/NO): YES